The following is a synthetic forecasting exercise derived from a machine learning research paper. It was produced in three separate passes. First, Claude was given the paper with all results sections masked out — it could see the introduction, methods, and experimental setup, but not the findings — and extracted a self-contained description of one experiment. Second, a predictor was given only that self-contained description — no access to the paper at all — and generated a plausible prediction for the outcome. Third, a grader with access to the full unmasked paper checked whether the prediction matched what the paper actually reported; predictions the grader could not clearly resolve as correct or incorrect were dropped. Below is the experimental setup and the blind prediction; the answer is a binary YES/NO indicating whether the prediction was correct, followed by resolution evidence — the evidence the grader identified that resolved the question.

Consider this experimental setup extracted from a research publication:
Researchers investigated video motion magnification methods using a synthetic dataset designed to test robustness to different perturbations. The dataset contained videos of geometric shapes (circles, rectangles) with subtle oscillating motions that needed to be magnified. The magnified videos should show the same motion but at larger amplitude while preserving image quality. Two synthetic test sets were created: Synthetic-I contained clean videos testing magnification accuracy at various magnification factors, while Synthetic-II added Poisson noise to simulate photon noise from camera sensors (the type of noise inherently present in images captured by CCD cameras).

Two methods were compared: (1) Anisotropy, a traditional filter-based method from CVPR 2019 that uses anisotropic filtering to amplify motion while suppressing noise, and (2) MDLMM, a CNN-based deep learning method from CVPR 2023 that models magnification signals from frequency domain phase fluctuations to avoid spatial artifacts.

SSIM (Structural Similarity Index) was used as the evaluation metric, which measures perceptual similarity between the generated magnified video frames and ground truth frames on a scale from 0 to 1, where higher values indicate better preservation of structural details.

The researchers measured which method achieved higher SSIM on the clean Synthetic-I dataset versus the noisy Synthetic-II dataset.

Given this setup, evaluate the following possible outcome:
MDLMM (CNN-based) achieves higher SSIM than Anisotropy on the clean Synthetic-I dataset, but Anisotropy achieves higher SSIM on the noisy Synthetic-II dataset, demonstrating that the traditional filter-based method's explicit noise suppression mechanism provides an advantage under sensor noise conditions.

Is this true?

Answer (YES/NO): NO